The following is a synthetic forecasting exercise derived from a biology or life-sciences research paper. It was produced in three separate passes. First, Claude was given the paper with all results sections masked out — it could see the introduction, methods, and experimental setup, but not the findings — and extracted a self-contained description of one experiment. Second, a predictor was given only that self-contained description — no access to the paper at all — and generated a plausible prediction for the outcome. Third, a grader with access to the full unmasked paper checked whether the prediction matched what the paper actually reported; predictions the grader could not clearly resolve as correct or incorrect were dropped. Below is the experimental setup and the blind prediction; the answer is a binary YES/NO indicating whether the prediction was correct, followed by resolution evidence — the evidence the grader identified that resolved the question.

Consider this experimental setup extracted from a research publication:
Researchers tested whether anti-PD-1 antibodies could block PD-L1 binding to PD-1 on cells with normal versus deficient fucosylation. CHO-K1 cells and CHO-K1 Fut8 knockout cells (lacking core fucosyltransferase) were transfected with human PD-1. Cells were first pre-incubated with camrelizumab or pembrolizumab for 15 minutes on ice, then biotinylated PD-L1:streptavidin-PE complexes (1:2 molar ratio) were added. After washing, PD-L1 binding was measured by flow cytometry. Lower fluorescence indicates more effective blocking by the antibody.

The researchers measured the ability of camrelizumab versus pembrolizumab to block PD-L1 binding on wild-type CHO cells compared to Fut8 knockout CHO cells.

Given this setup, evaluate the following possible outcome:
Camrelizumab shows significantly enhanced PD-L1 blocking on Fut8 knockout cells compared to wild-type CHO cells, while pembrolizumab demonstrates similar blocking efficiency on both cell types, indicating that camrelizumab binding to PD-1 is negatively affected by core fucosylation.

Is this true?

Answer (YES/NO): NO